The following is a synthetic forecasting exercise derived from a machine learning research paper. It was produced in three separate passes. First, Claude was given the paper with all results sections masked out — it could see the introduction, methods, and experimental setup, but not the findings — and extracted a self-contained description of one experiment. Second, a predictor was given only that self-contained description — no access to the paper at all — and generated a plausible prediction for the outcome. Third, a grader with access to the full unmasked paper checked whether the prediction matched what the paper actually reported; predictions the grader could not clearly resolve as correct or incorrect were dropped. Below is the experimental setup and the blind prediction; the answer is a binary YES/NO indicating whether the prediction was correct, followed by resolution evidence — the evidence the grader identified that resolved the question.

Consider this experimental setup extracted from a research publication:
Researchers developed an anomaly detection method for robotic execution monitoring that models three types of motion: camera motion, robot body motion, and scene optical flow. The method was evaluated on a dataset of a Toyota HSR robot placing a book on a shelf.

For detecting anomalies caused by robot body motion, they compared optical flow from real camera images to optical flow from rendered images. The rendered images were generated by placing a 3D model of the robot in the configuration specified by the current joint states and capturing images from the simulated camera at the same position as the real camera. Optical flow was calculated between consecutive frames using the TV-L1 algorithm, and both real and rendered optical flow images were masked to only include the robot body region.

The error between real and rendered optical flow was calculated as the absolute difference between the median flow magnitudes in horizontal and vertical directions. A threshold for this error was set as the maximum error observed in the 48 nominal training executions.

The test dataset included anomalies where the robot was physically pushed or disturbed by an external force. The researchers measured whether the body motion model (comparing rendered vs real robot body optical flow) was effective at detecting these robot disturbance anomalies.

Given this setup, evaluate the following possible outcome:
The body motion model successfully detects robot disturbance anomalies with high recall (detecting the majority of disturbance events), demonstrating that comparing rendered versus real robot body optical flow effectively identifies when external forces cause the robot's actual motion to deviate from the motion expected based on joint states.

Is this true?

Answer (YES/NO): NO